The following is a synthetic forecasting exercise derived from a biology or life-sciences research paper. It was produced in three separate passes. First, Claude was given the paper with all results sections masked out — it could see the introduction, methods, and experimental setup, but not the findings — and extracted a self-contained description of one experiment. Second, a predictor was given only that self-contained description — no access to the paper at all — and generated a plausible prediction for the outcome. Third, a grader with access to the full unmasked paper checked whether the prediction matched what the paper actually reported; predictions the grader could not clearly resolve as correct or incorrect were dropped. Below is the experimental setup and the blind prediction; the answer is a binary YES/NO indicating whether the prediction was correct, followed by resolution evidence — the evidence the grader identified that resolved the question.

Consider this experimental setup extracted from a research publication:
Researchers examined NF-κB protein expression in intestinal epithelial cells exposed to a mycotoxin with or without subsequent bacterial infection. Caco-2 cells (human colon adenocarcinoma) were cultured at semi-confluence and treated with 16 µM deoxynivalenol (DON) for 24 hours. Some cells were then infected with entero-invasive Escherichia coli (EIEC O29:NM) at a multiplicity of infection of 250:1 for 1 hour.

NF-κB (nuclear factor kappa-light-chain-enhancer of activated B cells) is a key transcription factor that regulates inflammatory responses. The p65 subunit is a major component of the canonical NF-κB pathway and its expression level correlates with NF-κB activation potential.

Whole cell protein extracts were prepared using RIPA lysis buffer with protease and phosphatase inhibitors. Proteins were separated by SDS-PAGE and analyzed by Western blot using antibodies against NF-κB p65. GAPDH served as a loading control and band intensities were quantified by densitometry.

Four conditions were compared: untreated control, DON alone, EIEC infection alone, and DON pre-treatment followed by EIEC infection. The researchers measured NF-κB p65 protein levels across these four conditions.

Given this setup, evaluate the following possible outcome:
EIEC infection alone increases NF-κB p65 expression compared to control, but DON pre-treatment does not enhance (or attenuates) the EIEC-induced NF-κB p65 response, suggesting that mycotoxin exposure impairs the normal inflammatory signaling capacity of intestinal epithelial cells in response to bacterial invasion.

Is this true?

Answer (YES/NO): NO